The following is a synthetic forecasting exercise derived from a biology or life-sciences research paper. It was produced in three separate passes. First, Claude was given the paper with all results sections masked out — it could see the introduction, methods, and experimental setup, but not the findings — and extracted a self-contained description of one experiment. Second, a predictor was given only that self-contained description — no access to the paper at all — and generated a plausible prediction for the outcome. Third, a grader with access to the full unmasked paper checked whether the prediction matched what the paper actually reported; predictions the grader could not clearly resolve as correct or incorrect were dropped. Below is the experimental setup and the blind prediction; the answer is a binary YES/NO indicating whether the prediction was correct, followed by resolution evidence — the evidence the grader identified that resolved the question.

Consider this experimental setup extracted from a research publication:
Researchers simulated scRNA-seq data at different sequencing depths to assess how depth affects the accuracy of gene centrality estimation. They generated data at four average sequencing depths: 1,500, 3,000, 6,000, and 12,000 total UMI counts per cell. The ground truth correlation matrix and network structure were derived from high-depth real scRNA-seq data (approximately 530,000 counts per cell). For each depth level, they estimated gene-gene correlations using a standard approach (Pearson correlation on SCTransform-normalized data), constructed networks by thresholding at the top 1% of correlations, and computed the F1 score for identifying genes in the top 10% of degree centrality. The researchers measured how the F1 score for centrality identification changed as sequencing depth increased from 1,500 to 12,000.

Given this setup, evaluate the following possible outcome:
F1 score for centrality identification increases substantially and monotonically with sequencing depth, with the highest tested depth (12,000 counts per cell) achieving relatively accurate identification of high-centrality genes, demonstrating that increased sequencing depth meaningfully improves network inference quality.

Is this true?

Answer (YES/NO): NO